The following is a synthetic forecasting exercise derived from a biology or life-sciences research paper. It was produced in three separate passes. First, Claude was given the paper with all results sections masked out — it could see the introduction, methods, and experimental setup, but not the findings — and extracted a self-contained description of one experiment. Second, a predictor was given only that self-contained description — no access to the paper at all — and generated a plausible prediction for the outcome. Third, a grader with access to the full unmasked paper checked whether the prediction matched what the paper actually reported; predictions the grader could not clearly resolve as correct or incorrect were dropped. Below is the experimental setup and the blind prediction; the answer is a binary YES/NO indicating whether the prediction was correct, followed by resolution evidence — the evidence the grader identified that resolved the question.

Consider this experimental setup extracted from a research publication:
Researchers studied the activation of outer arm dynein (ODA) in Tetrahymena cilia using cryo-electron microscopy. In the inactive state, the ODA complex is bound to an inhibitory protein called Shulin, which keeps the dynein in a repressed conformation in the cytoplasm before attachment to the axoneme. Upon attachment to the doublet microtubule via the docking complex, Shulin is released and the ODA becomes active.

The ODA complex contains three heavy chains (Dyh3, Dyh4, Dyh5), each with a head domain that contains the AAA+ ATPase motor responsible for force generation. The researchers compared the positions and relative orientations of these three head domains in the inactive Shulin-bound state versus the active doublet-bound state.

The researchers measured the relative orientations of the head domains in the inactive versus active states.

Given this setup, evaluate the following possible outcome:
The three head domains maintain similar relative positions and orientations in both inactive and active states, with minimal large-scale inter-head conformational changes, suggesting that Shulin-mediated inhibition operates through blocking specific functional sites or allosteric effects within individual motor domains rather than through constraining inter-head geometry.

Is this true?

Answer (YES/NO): NO